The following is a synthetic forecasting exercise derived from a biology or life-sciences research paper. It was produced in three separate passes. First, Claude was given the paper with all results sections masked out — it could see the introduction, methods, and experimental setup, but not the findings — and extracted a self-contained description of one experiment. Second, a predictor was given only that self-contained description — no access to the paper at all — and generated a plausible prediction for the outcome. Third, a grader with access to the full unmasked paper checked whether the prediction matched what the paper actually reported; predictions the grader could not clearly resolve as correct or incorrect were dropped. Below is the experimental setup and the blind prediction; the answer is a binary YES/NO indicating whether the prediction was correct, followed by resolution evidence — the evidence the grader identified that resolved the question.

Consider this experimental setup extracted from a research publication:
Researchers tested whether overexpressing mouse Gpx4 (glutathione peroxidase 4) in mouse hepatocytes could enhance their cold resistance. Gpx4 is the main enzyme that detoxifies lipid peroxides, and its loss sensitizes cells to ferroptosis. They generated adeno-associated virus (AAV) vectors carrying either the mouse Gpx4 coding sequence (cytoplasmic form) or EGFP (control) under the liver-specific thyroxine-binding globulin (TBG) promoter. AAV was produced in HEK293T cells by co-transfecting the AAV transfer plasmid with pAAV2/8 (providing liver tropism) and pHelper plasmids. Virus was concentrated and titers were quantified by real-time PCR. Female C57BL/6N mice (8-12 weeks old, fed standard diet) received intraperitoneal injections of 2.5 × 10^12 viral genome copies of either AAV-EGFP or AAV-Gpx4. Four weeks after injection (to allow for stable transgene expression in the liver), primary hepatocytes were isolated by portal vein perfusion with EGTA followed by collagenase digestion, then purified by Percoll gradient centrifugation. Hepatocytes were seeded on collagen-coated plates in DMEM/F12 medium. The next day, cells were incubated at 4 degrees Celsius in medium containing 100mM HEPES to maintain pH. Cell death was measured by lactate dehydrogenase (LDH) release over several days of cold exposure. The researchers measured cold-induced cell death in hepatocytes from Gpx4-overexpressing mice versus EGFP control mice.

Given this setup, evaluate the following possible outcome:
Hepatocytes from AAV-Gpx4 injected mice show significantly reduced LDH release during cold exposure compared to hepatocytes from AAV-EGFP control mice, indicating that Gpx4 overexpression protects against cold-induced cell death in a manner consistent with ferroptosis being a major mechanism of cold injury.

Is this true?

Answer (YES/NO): YES